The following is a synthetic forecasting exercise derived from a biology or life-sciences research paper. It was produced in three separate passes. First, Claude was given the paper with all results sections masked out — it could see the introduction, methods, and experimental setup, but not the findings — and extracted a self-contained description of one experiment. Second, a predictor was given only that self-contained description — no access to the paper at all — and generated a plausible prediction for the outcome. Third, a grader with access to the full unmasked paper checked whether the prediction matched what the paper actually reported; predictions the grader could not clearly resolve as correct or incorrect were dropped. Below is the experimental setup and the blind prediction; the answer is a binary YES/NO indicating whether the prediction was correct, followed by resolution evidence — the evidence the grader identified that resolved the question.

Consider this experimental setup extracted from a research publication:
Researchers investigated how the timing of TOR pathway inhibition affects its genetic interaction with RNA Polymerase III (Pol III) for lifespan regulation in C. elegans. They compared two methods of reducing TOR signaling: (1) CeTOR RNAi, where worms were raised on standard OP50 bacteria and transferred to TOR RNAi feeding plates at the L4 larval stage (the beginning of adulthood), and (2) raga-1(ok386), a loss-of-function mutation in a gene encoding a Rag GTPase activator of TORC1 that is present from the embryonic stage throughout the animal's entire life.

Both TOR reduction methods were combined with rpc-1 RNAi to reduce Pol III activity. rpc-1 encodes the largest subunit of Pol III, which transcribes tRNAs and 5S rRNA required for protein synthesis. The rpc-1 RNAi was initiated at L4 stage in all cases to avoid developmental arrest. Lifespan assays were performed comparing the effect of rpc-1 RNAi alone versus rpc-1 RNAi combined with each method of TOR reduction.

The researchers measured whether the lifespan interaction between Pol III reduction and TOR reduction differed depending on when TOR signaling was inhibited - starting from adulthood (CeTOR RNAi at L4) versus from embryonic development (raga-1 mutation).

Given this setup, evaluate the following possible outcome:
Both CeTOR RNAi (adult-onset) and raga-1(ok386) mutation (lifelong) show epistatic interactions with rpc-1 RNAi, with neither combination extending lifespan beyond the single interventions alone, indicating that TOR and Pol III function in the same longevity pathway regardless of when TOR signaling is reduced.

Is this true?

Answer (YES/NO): NO